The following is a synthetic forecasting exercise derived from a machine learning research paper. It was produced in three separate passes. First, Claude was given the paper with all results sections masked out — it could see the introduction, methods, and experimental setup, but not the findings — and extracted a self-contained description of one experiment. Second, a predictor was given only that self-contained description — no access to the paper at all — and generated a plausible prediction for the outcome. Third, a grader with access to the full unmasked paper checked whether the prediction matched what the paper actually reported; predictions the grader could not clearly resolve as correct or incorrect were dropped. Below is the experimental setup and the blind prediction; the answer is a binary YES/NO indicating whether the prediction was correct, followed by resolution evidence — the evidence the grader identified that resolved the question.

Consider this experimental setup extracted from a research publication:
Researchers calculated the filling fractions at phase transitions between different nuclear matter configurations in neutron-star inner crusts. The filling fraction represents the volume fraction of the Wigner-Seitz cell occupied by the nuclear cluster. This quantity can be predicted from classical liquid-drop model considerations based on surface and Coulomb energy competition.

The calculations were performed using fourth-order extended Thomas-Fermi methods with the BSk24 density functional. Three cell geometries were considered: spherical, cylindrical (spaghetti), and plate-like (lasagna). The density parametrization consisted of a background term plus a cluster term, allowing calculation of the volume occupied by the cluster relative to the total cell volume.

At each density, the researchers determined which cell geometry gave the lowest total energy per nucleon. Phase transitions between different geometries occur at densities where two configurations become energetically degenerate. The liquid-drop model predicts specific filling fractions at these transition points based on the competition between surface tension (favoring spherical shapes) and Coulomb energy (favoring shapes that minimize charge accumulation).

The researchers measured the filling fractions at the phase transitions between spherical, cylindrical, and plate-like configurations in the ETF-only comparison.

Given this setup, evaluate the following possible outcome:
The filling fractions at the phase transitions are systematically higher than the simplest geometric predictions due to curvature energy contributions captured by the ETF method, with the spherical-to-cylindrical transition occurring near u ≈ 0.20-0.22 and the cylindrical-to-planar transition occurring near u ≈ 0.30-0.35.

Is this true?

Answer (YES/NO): NO